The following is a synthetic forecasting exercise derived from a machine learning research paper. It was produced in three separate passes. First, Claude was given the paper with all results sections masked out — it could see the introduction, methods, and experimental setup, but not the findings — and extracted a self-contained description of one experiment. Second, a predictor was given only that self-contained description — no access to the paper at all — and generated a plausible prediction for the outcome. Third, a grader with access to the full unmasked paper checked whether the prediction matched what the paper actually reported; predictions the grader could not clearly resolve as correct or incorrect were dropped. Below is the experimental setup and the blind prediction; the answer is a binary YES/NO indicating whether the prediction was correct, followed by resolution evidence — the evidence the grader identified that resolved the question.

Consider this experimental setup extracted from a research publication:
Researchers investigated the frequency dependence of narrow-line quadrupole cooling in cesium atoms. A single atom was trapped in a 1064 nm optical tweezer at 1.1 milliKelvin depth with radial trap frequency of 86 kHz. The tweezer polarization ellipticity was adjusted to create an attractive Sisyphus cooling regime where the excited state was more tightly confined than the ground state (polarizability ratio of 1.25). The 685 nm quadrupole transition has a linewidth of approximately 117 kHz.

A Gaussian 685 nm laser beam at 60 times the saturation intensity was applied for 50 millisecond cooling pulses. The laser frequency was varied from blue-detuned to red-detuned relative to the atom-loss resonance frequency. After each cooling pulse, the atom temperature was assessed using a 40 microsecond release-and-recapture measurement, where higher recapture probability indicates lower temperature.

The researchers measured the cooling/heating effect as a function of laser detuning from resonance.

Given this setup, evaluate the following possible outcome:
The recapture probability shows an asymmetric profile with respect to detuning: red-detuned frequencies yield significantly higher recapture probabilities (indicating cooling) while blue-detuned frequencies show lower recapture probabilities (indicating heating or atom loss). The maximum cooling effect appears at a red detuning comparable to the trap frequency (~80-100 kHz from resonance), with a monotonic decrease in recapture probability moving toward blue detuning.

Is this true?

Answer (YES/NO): NO